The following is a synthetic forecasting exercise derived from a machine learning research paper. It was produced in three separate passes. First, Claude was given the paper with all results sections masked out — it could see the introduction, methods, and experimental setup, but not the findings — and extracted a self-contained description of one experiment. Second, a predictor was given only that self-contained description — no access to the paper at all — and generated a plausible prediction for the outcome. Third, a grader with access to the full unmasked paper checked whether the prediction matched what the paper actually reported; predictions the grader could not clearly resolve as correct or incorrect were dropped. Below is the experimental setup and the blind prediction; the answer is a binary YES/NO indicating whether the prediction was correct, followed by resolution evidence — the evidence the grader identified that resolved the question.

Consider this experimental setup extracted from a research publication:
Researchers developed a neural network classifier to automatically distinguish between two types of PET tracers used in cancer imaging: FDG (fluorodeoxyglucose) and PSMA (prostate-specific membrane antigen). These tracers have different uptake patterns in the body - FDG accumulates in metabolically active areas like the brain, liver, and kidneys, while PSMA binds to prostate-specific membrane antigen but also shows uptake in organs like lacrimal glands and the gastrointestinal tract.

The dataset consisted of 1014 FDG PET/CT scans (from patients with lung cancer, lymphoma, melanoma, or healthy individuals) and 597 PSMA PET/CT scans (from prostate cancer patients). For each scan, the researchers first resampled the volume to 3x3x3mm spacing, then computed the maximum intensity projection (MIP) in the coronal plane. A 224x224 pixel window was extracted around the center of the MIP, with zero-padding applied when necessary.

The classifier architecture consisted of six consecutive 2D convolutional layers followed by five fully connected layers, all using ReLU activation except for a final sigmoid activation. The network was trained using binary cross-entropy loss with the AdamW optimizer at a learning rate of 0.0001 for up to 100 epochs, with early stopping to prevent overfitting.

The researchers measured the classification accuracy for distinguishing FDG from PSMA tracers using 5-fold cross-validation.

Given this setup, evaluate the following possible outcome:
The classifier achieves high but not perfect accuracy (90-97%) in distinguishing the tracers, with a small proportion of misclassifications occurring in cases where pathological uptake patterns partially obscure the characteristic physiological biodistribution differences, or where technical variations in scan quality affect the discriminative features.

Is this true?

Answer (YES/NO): NO